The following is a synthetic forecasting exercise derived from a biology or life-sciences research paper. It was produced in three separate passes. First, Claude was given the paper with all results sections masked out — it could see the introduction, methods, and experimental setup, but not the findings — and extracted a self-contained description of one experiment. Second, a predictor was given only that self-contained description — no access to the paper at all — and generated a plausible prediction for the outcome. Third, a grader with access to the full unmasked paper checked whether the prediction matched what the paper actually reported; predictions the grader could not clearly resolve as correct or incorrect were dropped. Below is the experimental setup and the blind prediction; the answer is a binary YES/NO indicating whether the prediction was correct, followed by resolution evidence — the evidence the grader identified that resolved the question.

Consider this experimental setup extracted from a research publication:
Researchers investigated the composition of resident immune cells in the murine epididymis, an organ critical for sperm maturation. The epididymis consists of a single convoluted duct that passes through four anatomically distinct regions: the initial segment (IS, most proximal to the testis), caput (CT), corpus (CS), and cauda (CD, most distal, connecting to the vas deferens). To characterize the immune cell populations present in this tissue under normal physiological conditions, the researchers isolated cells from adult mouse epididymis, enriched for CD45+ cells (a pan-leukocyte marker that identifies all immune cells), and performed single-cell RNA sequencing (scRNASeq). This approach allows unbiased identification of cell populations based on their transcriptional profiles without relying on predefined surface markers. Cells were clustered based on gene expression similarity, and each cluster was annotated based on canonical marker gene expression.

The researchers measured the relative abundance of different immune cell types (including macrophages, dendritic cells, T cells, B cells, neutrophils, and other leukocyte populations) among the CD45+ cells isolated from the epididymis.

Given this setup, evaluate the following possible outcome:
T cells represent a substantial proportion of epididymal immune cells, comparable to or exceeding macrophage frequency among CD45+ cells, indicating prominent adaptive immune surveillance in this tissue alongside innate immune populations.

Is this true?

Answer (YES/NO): NO